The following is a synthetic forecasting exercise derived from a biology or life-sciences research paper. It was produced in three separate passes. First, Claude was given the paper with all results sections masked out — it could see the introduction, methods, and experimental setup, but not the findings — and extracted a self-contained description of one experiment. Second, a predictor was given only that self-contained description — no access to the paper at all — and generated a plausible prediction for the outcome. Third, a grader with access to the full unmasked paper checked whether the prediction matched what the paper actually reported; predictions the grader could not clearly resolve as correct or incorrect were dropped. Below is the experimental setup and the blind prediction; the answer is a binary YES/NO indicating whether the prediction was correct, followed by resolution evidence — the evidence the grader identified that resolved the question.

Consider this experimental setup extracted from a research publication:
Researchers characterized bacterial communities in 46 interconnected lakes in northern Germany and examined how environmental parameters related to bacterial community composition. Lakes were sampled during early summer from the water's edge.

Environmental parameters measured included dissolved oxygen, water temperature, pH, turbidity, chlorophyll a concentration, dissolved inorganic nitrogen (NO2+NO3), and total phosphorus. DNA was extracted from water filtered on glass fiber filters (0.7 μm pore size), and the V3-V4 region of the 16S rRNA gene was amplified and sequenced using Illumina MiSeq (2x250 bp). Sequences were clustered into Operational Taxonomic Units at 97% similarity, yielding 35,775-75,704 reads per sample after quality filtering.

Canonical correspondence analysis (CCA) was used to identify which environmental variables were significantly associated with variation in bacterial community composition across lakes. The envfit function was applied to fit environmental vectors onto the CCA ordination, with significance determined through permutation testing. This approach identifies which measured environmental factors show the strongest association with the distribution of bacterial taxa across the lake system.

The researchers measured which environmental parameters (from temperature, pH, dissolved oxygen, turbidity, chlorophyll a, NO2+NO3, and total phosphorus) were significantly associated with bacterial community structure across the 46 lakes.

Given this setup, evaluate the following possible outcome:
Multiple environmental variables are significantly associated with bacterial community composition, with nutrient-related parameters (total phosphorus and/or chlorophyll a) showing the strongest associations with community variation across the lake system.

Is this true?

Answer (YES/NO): NO